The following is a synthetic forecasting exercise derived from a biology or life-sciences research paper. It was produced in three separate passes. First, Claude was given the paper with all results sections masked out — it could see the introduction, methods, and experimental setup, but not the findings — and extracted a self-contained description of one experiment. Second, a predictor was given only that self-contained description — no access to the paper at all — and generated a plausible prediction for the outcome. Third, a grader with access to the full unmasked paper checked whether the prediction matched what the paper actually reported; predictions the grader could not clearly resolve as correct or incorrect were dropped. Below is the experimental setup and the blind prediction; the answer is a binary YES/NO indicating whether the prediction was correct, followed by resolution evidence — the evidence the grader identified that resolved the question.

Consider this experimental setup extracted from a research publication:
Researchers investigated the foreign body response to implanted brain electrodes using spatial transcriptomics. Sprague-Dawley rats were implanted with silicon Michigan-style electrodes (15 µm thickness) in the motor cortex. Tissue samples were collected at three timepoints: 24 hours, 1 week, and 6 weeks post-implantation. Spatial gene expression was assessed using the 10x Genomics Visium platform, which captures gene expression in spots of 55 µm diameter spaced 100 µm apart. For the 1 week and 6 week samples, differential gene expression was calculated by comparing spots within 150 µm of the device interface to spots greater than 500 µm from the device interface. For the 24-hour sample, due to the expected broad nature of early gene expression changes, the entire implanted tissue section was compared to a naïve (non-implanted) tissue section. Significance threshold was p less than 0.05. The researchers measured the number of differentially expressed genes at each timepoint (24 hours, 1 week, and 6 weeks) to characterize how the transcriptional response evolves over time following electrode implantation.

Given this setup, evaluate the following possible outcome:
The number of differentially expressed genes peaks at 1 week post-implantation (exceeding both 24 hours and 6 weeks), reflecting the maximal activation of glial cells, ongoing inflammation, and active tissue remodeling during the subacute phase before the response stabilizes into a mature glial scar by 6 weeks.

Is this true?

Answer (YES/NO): NO